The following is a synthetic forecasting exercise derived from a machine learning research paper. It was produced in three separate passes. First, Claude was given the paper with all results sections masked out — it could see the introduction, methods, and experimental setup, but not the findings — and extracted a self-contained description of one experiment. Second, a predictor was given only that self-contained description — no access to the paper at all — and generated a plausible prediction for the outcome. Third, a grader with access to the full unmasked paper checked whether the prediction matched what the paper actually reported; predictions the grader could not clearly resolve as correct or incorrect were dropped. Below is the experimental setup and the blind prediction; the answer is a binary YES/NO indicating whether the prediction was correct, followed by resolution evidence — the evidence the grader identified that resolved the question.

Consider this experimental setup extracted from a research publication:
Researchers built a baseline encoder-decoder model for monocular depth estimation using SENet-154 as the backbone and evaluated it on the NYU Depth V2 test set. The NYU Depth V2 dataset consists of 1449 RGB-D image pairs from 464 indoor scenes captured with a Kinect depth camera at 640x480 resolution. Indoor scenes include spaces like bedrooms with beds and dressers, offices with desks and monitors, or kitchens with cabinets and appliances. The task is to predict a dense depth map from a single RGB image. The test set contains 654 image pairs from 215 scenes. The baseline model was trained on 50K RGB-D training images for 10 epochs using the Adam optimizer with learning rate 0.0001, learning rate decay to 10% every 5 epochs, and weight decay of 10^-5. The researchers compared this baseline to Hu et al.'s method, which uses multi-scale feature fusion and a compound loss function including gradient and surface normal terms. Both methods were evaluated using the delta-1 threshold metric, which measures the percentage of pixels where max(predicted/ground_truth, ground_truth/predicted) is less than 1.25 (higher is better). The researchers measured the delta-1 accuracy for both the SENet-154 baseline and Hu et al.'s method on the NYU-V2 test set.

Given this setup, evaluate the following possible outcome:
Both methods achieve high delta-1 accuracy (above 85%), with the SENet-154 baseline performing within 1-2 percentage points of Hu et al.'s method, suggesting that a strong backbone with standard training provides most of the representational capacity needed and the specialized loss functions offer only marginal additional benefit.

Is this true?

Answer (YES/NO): YES